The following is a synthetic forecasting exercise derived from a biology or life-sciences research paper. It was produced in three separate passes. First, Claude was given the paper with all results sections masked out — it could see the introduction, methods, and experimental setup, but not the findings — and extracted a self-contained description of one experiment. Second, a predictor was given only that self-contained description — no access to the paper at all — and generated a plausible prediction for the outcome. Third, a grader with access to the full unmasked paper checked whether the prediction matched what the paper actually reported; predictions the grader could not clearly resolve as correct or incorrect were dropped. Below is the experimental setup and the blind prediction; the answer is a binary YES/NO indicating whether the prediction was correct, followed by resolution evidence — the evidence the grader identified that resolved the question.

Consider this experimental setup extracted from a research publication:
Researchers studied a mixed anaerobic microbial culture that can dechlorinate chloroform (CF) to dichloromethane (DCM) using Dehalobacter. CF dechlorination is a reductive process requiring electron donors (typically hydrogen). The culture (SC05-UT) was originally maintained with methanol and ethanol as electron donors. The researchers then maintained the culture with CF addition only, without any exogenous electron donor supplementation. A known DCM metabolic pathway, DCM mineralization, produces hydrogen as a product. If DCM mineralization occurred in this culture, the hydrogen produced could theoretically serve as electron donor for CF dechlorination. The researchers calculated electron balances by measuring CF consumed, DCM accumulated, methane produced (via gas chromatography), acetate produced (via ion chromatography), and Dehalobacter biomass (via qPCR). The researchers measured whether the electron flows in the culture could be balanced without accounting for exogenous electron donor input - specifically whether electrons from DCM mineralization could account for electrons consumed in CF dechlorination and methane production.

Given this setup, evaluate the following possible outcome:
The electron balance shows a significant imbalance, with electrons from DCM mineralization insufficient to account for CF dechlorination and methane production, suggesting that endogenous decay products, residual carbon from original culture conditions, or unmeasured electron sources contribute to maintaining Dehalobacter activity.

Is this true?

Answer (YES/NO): NO